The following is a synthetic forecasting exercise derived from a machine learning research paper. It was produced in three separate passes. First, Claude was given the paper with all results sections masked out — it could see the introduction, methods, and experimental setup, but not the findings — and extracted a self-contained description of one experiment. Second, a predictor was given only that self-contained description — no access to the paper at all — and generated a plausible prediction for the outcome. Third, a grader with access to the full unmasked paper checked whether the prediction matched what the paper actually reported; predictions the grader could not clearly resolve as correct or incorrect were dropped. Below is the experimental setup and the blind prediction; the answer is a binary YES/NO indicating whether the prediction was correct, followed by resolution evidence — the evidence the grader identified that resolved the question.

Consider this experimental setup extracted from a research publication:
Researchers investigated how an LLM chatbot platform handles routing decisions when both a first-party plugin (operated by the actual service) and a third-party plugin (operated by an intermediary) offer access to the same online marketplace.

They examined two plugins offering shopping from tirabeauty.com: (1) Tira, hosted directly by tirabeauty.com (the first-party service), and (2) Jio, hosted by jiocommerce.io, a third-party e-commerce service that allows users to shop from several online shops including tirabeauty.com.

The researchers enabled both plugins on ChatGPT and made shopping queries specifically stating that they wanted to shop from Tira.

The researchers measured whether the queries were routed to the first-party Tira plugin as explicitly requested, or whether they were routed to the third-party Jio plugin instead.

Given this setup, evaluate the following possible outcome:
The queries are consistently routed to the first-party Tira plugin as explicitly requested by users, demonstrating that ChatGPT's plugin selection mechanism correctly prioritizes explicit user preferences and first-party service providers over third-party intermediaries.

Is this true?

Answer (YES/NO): NO